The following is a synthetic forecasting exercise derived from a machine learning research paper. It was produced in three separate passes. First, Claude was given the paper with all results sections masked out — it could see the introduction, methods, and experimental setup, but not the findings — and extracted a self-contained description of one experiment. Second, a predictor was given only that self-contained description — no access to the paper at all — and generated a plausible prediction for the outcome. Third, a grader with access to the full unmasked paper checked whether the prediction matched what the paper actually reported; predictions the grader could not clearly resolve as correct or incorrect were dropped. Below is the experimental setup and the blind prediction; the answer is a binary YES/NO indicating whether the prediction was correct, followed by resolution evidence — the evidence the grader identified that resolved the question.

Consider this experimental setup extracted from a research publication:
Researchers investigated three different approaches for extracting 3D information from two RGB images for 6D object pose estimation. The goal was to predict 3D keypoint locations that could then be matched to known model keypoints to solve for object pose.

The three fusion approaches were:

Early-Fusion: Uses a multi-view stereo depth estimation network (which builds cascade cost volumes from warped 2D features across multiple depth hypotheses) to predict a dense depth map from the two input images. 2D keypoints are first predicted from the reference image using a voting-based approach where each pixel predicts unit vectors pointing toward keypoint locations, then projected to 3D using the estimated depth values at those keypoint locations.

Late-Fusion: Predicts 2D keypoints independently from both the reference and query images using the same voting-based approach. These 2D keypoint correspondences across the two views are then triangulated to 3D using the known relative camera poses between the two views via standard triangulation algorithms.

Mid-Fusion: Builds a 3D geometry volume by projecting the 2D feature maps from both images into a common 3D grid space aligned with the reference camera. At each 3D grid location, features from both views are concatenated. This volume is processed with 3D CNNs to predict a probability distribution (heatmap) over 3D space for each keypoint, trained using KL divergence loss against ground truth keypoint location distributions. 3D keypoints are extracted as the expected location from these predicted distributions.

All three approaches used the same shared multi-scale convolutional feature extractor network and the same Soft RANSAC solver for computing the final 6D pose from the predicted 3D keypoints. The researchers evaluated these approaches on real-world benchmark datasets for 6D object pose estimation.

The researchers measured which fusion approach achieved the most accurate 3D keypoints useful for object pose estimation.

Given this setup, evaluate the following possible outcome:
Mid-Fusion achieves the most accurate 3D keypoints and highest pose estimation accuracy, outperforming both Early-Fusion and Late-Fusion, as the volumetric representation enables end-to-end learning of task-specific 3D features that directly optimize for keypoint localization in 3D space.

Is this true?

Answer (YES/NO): NO